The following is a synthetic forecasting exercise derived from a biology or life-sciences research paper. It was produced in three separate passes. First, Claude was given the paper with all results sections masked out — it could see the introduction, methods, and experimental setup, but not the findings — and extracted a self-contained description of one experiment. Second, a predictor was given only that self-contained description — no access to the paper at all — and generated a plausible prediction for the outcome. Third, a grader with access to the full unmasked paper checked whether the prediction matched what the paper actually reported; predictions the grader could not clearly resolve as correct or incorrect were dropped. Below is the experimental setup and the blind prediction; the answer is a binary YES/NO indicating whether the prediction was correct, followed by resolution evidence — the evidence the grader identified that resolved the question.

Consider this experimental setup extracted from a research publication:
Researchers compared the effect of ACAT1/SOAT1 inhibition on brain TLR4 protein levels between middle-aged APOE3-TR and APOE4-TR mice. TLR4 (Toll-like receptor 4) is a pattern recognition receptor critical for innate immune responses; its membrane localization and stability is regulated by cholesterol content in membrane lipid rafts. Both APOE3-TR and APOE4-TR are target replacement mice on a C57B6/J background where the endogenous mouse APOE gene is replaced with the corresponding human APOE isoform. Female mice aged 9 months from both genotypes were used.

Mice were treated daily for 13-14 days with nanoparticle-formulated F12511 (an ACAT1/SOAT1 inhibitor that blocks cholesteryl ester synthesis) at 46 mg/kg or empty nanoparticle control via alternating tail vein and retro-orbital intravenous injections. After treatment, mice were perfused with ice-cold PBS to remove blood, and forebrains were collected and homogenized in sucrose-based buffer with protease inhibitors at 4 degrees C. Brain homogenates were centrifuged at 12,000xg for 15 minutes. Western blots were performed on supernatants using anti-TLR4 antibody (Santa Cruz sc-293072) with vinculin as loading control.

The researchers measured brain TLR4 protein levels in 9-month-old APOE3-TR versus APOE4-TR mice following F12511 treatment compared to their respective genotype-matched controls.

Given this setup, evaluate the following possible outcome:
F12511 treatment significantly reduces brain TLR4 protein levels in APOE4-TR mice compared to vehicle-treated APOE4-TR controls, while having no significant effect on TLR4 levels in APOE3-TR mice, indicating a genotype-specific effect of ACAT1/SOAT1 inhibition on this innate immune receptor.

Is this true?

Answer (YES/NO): NO